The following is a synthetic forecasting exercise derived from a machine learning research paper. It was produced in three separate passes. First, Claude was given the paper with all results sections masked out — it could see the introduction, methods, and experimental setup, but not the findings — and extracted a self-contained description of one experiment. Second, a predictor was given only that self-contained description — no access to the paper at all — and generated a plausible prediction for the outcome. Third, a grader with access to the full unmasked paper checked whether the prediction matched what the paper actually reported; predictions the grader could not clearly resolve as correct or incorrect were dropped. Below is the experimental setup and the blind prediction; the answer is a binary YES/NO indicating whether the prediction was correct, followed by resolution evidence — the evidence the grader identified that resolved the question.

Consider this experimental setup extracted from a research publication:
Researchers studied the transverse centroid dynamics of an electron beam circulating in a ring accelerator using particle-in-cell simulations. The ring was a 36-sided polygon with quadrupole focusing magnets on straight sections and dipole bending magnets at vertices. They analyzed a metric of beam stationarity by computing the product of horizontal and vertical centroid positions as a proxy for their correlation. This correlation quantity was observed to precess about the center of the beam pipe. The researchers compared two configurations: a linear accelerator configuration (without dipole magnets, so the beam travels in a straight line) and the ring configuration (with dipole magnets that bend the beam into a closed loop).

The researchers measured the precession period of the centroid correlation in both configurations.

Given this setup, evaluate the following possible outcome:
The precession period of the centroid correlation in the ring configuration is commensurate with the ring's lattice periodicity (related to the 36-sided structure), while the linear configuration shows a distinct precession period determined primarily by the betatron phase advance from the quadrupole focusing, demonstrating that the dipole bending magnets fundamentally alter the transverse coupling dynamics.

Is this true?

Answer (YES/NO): NO